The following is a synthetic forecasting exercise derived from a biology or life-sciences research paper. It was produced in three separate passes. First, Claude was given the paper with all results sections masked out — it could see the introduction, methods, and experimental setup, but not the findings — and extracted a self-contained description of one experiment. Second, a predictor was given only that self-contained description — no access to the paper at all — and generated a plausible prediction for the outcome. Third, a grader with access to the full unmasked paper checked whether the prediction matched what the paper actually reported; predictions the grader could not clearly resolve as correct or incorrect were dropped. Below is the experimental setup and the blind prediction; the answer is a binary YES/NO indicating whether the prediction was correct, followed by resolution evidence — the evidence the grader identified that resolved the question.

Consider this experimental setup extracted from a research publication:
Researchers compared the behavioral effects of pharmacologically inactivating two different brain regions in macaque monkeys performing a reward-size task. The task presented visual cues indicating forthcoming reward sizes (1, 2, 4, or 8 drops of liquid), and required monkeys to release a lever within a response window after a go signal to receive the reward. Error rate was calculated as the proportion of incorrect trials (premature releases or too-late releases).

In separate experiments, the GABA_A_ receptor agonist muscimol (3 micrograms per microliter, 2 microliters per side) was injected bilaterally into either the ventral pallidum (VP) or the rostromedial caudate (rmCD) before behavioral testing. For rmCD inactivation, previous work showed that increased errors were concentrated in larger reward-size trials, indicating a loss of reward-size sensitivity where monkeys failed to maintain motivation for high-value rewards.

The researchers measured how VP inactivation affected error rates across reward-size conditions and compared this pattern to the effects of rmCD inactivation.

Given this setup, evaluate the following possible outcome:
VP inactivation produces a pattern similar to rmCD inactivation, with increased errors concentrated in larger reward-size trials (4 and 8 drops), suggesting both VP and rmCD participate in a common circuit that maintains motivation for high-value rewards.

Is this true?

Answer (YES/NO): NO